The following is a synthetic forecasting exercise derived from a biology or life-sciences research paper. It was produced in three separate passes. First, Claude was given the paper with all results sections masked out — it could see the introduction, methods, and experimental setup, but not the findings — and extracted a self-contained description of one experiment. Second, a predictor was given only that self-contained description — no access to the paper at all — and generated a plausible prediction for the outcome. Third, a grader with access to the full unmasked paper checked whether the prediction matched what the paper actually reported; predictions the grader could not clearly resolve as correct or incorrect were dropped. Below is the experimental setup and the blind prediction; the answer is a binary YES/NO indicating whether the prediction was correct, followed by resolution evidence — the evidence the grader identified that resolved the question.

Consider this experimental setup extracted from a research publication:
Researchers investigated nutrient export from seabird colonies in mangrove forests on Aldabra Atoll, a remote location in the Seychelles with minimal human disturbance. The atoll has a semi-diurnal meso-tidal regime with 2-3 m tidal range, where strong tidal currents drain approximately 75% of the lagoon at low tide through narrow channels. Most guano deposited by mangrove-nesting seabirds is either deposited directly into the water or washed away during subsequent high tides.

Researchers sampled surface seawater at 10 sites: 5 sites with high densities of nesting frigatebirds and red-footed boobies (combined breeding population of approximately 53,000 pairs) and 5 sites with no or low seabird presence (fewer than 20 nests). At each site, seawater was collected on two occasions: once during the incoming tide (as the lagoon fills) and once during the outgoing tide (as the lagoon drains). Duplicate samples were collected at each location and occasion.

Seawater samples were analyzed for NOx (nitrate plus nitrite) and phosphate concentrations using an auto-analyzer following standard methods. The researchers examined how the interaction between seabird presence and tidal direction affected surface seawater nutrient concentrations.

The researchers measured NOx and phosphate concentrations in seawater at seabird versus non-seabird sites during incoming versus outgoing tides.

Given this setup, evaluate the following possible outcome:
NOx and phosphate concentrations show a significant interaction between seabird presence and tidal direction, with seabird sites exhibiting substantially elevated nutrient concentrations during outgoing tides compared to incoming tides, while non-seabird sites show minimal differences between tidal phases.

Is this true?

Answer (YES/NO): NO